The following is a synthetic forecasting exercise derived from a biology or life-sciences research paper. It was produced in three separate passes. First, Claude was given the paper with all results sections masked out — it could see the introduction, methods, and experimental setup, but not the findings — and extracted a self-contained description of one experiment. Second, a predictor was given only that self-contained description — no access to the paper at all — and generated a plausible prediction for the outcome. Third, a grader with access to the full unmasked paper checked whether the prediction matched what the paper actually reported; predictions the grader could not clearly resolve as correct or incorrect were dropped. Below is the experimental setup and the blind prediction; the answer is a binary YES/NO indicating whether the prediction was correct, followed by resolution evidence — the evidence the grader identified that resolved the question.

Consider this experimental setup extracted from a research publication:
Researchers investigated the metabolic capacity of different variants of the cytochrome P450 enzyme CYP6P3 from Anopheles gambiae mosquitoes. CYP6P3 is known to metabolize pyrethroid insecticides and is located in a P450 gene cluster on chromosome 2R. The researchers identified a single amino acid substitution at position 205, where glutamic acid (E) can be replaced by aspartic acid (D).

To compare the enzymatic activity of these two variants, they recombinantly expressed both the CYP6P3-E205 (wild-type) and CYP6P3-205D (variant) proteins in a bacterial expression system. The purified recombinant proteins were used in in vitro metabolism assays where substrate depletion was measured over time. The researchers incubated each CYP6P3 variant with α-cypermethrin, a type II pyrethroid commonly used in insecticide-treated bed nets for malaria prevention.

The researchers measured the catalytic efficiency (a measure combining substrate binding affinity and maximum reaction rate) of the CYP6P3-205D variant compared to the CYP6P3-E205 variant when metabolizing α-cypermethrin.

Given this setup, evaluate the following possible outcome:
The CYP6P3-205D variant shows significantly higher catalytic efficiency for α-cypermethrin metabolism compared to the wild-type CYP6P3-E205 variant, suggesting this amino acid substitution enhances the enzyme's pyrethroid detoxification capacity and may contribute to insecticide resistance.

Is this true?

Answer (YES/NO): YES